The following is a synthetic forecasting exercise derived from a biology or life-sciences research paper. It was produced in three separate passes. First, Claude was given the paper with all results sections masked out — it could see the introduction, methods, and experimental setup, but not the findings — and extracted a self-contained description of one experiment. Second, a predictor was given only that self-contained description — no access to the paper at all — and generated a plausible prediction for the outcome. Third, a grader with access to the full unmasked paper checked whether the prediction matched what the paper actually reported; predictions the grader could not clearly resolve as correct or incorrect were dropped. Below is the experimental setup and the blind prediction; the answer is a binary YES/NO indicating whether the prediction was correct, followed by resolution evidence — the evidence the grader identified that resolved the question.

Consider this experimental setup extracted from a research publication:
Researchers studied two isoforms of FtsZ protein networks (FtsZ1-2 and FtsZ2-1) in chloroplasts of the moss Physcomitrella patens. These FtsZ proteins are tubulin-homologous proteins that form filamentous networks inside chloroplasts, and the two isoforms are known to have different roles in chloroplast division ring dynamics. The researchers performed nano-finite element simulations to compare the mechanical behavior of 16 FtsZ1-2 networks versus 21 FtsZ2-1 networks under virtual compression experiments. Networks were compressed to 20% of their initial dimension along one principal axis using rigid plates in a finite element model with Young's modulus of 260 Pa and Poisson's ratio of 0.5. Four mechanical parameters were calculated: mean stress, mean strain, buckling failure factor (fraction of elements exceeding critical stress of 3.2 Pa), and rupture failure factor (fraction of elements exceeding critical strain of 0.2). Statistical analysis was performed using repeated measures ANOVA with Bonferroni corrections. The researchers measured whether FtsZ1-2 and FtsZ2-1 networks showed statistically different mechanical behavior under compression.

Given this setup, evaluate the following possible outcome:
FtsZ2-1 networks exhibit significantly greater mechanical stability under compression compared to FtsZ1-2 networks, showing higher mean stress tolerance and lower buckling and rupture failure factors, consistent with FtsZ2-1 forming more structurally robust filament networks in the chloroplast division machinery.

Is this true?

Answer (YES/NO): NO